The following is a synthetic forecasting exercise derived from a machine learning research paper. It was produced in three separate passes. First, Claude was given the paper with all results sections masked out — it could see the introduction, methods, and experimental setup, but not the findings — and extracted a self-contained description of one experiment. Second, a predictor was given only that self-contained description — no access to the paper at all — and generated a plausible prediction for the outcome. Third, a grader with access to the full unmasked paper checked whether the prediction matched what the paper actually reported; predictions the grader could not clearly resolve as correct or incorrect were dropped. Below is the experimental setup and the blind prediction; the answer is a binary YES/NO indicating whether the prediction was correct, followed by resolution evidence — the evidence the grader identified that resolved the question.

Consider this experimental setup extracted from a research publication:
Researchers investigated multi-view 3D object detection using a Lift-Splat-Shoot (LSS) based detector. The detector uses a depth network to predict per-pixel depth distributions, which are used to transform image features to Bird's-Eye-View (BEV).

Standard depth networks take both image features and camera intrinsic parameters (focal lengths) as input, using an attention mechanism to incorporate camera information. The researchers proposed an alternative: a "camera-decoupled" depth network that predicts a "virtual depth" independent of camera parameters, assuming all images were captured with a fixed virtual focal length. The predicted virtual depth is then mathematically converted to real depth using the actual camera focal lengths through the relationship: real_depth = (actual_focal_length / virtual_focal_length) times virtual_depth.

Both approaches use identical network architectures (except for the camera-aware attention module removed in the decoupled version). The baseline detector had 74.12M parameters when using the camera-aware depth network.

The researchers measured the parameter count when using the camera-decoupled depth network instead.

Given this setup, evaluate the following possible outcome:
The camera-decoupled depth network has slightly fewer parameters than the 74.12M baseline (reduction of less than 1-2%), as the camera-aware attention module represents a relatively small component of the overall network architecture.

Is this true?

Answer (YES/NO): YES